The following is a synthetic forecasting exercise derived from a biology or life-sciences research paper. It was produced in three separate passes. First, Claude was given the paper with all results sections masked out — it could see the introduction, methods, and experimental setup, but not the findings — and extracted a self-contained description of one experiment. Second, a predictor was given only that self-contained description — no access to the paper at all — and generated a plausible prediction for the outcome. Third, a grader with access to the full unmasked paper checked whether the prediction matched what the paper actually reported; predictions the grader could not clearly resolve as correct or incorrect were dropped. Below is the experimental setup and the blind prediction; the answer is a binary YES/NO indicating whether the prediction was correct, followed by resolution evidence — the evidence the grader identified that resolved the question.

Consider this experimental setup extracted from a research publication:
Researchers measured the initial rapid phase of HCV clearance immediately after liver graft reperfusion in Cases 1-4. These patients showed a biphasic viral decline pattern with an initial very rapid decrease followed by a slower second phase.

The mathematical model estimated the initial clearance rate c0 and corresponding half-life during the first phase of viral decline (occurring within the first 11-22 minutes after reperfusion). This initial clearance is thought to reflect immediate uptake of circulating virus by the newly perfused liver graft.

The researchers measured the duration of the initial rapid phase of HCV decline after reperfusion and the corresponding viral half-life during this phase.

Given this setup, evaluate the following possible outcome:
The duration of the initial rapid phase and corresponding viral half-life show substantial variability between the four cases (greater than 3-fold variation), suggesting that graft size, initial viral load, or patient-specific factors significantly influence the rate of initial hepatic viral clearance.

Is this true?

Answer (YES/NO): NO